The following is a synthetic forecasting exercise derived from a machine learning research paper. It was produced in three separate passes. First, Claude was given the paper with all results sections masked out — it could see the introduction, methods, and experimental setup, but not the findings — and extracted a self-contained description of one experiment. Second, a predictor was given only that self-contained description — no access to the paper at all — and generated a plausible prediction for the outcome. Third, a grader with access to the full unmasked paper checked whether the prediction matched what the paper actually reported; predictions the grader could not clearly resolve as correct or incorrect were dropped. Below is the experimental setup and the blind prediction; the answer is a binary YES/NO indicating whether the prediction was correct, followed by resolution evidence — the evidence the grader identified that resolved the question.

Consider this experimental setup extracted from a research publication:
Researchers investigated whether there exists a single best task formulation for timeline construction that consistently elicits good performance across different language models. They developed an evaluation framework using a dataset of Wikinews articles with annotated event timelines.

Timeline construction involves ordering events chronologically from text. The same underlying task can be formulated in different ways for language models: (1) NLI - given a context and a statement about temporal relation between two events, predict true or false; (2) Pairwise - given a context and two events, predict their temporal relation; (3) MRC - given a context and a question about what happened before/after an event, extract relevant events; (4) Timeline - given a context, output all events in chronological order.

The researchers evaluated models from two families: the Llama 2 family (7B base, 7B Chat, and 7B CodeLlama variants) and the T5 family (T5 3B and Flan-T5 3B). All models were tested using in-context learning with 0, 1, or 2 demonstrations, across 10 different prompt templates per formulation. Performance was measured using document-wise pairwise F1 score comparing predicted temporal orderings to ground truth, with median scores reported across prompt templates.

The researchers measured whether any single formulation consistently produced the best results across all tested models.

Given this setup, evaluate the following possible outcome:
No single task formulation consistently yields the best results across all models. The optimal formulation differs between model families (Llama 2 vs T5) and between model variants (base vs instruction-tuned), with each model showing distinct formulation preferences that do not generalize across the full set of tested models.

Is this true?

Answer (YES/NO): YES